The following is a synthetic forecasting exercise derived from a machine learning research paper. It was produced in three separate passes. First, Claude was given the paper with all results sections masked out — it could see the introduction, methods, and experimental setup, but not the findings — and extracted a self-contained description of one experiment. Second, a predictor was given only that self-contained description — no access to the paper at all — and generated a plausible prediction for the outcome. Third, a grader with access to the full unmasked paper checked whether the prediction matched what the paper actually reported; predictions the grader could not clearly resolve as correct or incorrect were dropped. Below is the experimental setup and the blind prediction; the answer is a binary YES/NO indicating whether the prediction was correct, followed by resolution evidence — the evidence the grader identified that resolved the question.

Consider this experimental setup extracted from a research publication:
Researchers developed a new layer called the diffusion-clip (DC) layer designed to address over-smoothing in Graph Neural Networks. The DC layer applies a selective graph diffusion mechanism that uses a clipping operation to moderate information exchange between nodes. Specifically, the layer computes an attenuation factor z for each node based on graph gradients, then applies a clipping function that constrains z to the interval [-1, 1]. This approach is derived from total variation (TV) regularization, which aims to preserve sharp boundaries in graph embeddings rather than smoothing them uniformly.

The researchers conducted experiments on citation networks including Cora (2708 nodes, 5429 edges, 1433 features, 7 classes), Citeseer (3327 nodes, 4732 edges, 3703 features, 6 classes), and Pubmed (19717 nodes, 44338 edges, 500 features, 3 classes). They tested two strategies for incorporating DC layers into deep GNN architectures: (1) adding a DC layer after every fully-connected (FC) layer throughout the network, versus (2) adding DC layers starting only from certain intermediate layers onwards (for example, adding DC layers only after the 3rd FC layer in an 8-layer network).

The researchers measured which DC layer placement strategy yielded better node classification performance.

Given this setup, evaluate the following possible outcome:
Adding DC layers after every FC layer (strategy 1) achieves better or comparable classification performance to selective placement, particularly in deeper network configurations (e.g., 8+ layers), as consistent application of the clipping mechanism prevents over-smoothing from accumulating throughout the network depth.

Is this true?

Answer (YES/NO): NO